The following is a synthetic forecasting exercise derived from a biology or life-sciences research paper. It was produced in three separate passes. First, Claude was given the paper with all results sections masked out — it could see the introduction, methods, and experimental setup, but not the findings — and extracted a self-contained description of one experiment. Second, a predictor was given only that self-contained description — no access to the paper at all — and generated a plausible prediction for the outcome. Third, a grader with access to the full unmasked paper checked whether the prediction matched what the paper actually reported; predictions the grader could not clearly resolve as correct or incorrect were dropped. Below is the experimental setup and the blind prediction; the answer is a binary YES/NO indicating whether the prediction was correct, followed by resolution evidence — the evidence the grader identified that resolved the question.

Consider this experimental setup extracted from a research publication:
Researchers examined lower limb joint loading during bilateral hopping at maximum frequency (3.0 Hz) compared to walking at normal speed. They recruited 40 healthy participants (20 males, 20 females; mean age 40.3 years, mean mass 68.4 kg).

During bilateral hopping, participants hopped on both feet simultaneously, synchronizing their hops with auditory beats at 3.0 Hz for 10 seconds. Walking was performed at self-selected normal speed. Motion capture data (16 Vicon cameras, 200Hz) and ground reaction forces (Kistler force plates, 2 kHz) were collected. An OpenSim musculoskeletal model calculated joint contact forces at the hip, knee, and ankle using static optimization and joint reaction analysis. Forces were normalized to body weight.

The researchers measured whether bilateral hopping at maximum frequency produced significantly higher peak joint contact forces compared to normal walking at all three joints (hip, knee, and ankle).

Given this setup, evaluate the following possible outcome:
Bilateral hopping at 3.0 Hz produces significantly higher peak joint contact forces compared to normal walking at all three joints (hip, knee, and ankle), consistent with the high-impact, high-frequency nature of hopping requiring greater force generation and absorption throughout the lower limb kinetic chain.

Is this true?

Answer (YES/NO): NO